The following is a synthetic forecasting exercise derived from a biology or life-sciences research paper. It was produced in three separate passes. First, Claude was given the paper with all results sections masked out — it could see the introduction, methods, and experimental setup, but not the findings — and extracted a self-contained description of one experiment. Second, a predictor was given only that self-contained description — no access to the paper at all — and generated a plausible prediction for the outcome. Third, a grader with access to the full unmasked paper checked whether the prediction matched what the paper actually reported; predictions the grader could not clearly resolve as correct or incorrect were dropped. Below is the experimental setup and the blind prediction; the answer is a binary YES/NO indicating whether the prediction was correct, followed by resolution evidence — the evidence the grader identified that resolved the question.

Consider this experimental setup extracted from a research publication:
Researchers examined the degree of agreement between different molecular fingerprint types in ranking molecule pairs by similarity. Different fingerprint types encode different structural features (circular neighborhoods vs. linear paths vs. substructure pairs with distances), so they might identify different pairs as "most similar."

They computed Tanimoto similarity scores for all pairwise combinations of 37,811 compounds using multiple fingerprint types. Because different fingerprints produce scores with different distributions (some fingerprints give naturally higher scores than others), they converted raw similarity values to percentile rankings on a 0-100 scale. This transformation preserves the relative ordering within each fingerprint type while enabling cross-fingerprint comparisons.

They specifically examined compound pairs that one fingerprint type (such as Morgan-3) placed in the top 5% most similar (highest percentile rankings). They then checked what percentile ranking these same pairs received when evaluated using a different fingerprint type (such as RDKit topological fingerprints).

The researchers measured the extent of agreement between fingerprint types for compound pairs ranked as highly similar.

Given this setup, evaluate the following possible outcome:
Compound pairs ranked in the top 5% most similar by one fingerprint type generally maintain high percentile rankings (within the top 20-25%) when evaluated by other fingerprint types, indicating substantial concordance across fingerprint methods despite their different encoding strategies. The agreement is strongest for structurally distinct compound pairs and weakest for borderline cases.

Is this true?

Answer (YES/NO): NO